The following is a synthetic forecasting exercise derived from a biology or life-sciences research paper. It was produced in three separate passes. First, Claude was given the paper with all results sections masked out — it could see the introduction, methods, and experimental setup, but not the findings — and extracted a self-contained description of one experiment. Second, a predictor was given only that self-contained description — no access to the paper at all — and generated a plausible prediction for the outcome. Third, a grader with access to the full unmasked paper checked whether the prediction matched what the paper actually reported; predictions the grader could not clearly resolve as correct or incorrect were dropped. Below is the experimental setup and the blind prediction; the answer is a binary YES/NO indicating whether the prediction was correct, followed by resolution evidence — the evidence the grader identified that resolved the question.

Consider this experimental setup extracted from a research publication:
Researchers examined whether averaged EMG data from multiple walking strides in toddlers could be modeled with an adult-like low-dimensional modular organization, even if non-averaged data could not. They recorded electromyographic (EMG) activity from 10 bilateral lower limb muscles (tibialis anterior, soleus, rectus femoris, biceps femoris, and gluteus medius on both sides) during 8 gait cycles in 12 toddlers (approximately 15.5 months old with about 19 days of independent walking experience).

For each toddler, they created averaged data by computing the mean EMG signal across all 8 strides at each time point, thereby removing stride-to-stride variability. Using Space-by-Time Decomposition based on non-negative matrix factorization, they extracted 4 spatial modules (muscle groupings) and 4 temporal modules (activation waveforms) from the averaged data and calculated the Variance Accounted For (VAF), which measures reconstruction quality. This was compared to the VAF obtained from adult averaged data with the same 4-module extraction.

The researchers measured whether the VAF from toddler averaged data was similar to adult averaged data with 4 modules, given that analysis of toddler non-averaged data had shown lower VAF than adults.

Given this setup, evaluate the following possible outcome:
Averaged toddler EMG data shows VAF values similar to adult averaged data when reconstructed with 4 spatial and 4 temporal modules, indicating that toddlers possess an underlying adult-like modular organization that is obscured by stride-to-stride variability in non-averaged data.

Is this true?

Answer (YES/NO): NO